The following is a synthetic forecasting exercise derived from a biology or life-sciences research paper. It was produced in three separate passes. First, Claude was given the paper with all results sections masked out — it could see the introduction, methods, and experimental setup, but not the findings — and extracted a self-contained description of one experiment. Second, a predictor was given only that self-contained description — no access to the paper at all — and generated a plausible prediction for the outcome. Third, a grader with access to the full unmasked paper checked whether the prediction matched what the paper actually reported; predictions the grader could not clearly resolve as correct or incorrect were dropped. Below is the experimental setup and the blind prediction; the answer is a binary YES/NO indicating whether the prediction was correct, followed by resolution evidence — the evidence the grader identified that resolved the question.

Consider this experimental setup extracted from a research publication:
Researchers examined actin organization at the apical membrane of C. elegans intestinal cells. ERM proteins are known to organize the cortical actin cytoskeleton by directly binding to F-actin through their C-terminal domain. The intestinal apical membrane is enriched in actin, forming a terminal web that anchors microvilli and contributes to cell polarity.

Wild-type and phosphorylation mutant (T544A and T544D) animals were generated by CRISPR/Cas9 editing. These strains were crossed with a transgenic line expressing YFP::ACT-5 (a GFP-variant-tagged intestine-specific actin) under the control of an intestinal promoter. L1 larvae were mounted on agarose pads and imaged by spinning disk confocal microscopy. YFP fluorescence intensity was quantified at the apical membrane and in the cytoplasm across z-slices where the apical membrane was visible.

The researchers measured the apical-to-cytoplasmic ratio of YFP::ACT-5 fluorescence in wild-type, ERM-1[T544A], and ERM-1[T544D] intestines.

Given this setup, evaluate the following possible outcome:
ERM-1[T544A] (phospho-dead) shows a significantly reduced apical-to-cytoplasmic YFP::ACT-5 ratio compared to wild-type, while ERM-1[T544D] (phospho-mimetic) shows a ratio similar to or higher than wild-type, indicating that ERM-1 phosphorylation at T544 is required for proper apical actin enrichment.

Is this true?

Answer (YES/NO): YES